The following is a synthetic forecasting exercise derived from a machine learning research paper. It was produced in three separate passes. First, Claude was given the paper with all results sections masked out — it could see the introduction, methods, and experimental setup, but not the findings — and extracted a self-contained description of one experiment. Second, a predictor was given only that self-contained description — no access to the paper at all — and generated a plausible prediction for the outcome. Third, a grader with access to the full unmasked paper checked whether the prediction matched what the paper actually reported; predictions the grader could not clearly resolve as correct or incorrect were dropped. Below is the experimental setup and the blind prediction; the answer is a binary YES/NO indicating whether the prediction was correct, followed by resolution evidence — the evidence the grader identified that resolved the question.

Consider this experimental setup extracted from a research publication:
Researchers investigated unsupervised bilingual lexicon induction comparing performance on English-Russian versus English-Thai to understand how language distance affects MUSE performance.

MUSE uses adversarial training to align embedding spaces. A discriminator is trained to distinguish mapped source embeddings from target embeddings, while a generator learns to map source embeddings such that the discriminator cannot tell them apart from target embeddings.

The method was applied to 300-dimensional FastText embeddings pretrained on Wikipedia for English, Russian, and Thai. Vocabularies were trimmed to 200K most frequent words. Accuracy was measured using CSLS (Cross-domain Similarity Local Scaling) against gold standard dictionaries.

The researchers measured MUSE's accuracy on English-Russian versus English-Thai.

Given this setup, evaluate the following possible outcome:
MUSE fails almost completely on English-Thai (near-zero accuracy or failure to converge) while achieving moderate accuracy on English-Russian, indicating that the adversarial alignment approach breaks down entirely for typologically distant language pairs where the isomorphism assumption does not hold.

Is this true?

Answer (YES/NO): YES